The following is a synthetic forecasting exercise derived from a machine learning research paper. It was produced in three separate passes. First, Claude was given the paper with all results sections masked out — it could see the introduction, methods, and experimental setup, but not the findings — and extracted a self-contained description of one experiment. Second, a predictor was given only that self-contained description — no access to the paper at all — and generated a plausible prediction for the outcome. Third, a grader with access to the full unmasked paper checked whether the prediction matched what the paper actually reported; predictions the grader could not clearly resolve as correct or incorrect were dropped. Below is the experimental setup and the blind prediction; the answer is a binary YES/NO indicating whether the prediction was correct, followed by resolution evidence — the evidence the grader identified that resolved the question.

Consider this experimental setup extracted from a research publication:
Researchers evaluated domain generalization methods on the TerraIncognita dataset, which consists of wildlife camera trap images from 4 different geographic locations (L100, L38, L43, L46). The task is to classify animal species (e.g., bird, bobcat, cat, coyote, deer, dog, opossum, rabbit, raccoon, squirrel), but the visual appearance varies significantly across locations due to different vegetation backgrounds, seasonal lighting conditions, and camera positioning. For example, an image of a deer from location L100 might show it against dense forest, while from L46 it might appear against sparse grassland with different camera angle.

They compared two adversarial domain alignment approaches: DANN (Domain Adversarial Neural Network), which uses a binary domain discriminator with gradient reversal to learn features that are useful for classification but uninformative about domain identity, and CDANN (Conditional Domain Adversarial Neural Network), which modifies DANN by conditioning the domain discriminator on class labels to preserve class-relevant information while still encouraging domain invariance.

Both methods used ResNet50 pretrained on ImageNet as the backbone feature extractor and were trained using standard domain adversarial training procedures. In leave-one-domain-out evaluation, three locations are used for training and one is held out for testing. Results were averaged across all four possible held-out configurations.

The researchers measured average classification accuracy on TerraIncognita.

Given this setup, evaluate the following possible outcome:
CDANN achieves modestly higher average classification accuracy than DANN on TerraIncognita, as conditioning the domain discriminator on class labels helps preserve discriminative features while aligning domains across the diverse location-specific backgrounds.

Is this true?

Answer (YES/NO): NO